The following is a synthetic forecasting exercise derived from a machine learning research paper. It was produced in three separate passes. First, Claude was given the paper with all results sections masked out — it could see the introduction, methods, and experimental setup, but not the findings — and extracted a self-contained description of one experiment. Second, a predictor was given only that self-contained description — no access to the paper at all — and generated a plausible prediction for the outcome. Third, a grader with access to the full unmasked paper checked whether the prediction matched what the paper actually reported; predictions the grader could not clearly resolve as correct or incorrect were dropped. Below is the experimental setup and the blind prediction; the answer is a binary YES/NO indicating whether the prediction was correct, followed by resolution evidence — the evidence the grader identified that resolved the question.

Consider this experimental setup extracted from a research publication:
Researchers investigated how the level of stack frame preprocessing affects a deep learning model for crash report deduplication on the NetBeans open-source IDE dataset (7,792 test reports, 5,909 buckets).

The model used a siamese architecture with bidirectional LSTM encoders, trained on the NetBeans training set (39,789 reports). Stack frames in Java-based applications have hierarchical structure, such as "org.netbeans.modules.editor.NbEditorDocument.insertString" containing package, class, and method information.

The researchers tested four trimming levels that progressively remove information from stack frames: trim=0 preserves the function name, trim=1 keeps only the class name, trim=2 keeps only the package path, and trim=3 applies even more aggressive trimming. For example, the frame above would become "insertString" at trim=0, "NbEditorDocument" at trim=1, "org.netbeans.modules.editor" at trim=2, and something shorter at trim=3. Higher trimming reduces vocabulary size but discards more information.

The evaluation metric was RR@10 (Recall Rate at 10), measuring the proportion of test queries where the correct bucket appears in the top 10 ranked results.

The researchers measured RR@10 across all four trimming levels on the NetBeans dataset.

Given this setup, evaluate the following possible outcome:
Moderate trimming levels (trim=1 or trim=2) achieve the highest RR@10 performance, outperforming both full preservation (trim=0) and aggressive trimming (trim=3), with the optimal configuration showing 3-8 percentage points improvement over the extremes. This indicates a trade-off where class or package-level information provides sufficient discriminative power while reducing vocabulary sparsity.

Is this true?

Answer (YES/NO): NO